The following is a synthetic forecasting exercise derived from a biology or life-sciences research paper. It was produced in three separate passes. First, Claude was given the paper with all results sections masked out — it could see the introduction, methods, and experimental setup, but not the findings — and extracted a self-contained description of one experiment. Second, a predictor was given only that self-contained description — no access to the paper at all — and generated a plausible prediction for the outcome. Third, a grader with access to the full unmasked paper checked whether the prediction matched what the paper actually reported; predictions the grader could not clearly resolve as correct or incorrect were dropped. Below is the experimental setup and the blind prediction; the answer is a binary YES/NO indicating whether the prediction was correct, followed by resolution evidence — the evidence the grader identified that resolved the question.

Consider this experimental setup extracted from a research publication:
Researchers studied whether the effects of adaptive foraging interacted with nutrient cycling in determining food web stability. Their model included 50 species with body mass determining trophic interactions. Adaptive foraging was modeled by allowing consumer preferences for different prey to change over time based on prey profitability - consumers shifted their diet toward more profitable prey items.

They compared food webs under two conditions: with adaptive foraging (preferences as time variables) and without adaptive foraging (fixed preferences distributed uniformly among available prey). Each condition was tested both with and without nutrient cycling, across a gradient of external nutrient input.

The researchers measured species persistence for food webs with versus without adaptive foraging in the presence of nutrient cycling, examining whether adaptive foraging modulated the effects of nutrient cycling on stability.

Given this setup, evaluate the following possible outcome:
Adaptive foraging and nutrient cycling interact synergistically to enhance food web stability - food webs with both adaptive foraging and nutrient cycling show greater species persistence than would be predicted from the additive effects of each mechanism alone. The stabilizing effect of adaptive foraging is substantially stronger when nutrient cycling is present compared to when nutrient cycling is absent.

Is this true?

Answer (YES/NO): NO